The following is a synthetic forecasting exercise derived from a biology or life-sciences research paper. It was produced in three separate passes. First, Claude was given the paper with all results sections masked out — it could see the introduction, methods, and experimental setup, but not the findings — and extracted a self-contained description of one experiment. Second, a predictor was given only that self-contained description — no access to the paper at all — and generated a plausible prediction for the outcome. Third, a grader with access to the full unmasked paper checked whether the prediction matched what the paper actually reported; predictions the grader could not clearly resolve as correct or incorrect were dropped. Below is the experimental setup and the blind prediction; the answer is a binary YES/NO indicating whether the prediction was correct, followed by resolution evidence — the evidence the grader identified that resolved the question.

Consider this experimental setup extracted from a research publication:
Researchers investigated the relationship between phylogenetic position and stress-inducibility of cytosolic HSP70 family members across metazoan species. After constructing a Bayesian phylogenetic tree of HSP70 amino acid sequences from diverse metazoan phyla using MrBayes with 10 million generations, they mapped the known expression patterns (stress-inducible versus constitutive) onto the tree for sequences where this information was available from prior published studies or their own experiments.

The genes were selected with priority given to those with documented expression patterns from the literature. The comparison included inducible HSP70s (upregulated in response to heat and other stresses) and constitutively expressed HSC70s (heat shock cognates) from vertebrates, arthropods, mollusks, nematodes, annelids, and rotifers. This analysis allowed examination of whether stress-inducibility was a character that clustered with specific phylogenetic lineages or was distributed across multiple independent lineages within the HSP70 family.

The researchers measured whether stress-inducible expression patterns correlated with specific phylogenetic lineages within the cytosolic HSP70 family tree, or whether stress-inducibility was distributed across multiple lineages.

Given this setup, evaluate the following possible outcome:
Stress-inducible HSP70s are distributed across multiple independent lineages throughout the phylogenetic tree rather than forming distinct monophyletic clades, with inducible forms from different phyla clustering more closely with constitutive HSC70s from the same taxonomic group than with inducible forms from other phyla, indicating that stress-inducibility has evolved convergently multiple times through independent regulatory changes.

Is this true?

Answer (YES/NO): NO